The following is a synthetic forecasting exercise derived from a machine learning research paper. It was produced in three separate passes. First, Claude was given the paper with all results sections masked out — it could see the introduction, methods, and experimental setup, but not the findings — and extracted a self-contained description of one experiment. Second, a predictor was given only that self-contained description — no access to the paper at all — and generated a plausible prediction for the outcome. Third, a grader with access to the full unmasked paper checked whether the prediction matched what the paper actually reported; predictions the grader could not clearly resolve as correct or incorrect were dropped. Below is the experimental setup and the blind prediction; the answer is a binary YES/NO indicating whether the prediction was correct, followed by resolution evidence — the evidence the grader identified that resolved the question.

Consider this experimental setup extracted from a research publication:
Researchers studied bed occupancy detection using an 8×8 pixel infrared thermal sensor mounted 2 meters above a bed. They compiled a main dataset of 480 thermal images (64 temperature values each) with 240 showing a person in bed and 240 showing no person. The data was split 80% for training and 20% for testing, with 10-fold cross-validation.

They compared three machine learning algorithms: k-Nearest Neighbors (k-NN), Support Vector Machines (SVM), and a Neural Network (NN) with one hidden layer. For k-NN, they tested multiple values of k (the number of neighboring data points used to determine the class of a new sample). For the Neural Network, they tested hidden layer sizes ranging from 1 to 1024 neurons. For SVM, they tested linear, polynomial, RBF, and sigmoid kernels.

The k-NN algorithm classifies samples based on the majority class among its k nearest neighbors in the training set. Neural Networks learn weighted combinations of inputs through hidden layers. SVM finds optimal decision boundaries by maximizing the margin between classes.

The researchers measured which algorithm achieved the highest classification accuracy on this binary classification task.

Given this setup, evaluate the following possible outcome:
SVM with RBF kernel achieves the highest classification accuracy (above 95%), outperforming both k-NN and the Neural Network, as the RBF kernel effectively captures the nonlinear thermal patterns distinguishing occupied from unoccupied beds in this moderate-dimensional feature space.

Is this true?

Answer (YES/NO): NO